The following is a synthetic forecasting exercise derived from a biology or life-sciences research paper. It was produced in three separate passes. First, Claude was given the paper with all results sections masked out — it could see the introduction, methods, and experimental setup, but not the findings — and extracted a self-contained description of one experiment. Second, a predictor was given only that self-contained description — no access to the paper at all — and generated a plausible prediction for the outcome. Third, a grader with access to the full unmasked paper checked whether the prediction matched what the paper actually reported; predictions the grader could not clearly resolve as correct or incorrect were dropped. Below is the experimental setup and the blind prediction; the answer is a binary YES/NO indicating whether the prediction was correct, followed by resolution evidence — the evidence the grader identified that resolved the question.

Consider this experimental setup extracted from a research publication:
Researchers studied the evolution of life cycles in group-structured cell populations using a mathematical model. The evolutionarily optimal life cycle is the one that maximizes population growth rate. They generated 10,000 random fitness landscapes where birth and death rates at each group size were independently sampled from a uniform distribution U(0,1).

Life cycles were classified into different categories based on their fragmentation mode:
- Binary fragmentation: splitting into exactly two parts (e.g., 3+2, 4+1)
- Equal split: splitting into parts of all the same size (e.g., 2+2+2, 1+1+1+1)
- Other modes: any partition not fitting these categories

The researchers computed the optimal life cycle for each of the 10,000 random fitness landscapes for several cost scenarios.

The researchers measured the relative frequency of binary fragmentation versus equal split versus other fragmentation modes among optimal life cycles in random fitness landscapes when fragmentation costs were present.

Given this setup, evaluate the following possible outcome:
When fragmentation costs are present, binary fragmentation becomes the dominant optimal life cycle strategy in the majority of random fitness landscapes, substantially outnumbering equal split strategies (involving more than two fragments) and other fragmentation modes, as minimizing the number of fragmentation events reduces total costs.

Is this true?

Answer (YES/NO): NO